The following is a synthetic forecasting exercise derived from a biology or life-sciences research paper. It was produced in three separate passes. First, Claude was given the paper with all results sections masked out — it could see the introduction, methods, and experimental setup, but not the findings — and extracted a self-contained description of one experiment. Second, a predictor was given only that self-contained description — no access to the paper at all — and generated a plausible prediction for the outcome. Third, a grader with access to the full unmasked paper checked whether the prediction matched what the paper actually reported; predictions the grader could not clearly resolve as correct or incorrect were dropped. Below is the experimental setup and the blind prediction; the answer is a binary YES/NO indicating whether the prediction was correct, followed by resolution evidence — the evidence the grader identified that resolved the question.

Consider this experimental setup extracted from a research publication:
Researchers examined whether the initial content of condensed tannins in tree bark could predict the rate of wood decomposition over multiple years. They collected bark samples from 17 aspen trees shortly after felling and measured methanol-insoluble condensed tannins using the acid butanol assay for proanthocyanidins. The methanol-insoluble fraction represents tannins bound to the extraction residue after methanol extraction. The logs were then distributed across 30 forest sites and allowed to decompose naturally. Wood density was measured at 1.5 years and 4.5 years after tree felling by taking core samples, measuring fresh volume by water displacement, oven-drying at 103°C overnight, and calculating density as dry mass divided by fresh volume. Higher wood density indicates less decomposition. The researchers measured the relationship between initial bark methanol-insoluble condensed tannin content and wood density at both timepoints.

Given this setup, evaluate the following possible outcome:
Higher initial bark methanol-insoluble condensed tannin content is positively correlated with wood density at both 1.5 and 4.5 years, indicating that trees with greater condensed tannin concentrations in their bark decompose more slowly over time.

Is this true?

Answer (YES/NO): YES